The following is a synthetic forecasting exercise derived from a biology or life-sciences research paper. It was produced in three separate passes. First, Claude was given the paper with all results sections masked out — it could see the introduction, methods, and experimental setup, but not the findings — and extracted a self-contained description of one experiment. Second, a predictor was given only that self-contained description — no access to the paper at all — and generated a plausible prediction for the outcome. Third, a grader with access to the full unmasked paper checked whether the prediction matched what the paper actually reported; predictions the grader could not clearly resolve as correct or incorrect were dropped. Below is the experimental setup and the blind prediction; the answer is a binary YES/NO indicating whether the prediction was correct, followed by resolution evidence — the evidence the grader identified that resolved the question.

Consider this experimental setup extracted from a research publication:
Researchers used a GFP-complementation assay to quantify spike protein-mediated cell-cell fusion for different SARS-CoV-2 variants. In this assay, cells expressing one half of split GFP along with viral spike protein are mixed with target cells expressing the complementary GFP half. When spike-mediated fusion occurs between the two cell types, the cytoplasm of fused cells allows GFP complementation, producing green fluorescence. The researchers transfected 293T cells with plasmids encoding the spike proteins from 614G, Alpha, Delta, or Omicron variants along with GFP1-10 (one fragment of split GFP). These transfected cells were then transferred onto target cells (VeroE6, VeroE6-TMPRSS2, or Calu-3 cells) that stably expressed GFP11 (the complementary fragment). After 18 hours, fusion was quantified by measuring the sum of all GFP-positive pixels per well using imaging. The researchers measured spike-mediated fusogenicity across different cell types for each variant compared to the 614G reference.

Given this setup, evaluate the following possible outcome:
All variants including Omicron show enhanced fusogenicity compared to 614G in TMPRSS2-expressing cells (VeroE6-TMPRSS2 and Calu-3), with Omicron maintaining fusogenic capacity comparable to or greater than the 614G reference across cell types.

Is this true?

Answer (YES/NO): NO